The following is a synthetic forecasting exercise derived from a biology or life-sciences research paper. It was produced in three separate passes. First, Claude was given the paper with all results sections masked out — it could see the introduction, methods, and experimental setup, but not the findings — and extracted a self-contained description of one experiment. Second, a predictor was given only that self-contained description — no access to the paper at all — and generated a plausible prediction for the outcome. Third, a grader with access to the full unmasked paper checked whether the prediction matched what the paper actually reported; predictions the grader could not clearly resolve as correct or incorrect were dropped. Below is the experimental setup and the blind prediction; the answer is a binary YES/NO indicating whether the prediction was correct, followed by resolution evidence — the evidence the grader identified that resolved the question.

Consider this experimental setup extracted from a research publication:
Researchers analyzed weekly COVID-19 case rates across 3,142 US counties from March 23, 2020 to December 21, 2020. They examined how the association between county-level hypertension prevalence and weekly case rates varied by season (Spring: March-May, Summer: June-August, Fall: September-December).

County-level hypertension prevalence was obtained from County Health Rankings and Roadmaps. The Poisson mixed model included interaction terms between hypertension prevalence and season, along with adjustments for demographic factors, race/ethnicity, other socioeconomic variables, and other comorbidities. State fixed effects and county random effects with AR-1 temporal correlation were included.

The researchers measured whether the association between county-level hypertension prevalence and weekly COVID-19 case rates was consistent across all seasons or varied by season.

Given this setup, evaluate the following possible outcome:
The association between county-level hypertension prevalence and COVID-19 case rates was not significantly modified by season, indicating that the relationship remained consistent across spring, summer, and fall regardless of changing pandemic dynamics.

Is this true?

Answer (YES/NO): YES